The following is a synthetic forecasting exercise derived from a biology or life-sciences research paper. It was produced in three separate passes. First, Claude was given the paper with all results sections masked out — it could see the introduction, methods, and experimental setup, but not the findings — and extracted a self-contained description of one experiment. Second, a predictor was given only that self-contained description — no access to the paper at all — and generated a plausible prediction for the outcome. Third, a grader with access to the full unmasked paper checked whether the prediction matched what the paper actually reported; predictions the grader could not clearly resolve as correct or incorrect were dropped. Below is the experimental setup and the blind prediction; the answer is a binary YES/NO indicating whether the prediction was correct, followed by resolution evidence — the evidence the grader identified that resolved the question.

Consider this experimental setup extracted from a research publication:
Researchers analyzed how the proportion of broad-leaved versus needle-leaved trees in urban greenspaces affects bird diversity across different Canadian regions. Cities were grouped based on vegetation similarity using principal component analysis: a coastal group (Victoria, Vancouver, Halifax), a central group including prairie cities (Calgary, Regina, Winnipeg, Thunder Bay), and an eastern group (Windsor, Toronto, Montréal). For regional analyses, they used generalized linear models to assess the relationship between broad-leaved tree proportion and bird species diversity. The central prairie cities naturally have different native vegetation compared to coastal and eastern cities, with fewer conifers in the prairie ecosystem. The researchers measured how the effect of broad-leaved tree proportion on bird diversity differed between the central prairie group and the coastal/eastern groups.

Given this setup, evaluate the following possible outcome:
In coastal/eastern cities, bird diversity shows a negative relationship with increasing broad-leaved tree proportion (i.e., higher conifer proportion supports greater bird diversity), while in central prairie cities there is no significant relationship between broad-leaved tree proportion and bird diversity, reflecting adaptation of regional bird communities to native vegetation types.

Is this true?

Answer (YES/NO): NO